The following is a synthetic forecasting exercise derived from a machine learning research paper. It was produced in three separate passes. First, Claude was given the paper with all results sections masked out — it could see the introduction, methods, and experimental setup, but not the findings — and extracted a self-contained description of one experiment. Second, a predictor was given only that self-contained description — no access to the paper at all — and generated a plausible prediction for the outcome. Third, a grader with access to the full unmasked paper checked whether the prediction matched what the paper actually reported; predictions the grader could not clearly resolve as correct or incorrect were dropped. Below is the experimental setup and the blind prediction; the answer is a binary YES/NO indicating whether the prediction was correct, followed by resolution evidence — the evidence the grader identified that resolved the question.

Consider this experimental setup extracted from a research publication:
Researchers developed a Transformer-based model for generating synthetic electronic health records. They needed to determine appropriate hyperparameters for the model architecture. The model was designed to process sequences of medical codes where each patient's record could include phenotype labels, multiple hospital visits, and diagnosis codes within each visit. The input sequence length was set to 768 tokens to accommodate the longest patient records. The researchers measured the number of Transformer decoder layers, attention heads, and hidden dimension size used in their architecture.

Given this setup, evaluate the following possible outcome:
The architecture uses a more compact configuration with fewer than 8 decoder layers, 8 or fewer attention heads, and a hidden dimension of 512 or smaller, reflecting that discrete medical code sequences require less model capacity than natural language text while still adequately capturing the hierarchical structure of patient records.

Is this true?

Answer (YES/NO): YES